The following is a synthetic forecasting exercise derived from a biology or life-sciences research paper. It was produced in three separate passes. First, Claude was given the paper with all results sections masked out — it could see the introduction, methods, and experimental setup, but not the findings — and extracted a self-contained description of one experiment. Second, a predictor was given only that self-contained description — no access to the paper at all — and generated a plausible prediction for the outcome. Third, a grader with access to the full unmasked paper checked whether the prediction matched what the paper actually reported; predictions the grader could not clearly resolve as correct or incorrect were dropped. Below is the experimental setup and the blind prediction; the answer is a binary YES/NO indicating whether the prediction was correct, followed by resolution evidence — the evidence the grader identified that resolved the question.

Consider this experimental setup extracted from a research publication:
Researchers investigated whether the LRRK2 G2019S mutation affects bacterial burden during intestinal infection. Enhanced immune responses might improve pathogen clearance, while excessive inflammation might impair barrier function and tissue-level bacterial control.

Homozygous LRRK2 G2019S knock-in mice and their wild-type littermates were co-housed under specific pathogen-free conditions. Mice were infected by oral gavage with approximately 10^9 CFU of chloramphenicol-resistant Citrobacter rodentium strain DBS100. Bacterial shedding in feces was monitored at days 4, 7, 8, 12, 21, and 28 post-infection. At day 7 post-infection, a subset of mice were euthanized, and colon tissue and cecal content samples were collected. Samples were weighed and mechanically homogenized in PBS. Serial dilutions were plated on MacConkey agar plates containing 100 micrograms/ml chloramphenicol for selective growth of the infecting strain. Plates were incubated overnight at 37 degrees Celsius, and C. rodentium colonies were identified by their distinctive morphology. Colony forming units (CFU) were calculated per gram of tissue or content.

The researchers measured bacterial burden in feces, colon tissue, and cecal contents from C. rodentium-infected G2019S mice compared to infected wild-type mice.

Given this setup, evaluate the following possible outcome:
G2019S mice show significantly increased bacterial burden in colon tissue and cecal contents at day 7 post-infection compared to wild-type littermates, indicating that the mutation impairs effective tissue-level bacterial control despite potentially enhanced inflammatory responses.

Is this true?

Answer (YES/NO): NO